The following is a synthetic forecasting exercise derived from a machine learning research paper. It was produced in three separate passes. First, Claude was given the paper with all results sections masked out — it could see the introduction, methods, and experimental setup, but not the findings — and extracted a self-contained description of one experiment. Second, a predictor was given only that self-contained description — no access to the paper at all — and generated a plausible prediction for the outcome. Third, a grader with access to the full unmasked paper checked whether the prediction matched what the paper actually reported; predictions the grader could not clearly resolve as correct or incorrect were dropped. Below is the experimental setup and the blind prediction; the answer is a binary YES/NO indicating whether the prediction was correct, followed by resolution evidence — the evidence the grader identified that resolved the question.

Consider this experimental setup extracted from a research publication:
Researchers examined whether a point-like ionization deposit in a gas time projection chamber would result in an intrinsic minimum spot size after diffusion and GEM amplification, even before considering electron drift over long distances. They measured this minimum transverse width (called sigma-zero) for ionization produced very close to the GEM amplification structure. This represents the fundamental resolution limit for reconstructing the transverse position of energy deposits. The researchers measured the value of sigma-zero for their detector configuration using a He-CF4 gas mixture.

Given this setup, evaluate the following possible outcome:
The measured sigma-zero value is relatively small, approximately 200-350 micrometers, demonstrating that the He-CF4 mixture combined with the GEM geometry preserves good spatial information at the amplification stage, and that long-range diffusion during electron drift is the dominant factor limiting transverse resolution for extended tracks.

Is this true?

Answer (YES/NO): YES